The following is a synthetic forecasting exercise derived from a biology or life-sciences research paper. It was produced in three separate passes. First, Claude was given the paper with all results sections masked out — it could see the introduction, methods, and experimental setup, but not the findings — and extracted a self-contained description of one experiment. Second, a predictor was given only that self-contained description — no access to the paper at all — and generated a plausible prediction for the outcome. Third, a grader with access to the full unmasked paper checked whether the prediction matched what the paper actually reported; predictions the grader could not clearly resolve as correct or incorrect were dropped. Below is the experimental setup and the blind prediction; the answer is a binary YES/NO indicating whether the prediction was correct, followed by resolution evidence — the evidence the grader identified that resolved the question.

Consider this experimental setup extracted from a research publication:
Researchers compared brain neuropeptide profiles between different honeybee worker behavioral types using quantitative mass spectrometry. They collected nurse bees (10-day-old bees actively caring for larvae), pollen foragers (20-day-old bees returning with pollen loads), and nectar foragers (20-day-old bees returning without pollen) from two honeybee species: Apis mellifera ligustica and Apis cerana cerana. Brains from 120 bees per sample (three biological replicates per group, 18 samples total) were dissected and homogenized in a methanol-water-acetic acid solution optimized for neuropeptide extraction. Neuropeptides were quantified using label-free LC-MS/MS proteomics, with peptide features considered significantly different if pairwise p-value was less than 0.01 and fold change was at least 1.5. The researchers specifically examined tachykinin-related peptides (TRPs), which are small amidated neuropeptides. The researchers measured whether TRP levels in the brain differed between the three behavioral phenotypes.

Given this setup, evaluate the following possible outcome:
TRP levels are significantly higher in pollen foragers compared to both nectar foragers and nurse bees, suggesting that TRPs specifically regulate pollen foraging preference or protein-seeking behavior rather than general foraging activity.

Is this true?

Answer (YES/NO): NO